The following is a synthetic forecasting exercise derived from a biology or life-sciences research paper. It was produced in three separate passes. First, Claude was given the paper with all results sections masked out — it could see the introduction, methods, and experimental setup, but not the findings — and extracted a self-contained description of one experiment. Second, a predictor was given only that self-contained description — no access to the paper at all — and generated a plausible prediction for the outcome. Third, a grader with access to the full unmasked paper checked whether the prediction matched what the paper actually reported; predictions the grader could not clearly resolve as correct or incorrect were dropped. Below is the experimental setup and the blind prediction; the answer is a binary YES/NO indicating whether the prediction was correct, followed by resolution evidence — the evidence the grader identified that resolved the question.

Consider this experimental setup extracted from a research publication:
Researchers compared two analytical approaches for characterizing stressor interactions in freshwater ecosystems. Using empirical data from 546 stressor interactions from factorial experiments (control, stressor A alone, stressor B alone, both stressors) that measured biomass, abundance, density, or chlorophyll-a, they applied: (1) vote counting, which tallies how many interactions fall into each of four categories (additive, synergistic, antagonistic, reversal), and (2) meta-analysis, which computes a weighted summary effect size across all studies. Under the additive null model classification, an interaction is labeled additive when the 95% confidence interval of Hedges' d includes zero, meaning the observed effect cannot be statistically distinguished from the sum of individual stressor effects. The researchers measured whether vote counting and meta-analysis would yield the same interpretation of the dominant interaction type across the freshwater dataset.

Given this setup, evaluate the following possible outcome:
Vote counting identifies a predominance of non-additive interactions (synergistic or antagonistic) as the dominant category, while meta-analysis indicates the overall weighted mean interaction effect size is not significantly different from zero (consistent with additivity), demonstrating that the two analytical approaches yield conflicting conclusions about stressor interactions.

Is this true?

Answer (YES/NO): NO